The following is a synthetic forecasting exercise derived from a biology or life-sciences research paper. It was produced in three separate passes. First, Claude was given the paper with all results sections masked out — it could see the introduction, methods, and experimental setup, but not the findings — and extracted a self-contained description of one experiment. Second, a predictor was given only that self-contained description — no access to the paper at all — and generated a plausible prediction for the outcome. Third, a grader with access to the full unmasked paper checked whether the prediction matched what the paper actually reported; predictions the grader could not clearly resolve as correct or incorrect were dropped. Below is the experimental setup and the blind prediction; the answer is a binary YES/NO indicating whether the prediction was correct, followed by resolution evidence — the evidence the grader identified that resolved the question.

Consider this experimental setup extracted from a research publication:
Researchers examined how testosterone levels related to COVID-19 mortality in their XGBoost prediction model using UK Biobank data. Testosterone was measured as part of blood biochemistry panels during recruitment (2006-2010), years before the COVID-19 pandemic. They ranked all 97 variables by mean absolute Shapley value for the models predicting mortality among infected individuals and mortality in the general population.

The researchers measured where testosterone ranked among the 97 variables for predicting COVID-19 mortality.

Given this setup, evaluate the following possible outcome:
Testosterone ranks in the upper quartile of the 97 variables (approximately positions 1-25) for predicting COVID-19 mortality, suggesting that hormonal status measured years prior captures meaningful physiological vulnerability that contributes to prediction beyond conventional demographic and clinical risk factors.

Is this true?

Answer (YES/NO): YES